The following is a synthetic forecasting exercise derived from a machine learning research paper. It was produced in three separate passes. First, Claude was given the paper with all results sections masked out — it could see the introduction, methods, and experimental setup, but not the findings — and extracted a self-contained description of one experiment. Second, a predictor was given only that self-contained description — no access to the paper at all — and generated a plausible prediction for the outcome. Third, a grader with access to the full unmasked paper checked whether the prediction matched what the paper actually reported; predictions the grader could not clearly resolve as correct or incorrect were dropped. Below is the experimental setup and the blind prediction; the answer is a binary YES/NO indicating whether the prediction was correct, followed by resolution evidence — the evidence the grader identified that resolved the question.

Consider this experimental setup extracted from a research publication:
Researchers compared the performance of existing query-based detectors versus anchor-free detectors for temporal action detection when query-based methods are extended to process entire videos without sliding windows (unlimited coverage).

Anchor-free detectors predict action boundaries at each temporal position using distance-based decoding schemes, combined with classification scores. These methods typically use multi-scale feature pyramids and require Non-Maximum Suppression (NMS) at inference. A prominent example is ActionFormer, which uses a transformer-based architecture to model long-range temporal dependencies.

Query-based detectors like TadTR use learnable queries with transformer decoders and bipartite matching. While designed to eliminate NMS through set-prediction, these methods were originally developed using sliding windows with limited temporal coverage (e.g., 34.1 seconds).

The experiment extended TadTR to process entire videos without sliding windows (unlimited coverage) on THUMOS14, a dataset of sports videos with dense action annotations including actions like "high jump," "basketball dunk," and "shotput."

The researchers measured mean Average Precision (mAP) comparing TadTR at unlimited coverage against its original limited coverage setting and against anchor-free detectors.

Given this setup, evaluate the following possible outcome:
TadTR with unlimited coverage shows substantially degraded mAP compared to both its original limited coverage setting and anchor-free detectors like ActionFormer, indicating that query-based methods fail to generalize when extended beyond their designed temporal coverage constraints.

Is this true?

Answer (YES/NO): YES